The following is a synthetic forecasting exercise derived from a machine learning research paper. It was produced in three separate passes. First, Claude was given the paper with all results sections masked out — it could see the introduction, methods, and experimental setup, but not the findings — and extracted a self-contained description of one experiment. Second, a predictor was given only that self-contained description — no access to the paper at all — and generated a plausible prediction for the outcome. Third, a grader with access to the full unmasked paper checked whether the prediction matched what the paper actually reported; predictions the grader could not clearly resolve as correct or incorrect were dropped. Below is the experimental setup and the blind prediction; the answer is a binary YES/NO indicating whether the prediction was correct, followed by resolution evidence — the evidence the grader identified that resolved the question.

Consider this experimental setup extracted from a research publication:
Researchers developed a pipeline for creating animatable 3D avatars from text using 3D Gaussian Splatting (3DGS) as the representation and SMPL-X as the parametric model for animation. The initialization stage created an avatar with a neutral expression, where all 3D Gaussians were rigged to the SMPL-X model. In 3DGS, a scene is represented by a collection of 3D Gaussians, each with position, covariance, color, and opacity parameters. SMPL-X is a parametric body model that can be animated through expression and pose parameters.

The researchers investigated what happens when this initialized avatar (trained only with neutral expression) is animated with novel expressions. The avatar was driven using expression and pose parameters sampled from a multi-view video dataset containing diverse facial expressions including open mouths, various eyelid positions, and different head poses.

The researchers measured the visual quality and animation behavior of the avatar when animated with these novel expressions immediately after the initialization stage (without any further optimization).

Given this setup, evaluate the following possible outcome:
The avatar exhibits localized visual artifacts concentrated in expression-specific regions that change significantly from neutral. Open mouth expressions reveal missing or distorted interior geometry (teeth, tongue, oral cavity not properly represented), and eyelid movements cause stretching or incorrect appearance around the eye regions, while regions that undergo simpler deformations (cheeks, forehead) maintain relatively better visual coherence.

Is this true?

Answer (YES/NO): YES